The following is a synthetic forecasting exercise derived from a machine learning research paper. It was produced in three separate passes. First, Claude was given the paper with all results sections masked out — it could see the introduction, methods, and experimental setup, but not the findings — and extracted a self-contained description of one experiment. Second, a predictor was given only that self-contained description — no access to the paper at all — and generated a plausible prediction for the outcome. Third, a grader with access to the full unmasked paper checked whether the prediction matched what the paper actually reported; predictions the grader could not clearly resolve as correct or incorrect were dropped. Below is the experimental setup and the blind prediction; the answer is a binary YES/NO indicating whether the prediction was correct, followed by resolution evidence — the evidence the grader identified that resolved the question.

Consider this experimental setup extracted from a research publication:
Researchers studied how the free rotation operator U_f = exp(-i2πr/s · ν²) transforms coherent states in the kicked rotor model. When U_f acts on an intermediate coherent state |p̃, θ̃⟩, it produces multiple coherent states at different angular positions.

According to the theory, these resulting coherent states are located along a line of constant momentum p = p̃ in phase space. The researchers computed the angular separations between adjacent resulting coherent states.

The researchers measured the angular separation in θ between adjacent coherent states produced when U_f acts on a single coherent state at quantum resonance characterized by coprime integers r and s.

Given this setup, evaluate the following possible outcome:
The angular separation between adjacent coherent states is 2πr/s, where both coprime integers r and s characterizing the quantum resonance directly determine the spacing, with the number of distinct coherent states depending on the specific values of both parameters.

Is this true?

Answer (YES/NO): YES